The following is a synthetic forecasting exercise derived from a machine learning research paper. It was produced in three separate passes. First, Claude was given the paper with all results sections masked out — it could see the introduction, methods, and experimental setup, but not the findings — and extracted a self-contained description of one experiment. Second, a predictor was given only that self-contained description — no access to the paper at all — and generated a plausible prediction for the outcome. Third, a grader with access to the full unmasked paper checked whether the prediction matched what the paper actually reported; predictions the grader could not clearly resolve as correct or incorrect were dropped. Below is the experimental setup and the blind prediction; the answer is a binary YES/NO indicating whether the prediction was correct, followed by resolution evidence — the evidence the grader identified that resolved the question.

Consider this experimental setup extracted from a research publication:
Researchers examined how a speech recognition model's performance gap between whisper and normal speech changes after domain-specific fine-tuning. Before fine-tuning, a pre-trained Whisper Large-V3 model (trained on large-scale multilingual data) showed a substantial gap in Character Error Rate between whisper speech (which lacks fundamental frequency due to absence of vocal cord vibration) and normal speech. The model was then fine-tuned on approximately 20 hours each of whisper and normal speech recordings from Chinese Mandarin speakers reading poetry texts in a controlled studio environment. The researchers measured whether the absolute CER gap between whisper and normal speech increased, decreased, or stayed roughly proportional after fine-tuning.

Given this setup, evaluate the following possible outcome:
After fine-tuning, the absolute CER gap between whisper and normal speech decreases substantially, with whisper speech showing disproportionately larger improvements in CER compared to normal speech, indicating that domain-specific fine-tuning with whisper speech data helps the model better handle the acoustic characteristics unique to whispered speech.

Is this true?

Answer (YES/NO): YES